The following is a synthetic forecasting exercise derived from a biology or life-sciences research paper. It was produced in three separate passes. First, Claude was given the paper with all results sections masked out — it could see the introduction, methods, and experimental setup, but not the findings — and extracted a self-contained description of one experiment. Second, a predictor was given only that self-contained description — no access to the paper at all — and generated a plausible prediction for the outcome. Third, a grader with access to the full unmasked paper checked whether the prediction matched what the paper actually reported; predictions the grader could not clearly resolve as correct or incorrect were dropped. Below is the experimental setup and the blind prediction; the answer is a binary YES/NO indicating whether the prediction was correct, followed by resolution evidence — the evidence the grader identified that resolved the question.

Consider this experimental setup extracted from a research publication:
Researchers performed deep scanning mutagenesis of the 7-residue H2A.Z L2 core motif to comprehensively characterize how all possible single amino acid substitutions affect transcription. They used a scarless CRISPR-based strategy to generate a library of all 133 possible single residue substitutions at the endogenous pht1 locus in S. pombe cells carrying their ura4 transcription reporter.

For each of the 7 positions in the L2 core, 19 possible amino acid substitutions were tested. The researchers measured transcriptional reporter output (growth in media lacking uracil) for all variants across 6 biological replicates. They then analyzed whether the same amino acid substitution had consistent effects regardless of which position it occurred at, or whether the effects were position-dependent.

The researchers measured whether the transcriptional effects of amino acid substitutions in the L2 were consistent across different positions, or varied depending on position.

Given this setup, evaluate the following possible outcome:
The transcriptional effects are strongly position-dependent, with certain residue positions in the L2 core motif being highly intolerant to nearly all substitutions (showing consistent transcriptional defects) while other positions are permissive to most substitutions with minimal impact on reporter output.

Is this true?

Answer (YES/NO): NO